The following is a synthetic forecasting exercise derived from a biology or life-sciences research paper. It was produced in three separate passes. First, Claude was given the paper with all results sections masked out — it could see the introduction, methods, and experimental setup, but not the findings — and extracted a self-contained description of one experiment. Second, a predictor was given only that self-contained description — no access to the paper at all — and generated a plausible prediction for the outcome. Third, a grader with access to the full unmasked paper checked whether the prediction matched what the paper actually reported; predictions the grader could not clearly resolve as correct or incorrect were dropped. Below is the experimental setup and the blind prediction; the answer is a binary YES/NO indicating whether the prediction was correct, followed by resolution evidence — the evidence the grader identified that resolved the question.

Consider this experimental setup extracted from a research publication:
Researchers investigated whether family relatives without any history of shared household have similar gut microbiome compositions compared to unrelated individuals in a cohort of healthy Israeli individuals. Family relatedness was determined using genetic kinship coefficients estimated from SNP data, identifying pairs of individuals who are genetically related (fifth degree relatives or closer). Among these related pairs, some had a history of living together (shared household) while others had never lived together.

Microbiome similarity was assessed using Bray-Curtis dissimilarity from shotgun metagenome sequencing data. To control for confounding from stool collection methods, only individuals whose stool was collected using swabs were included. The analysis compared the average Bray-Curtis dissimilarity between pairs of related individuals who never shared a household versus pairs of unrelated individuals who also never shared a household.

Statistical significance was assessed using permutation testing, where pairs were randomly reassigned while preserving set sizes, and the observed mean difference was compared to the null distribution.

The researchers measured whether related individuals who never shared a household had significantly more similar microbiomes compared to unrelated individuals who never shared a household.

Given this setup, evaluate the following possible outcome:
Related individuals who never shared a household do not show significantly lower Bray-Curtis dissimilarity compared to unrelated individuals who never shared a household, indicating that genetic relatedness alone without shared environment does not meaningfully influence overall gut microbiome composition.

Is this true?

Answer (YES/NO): YES